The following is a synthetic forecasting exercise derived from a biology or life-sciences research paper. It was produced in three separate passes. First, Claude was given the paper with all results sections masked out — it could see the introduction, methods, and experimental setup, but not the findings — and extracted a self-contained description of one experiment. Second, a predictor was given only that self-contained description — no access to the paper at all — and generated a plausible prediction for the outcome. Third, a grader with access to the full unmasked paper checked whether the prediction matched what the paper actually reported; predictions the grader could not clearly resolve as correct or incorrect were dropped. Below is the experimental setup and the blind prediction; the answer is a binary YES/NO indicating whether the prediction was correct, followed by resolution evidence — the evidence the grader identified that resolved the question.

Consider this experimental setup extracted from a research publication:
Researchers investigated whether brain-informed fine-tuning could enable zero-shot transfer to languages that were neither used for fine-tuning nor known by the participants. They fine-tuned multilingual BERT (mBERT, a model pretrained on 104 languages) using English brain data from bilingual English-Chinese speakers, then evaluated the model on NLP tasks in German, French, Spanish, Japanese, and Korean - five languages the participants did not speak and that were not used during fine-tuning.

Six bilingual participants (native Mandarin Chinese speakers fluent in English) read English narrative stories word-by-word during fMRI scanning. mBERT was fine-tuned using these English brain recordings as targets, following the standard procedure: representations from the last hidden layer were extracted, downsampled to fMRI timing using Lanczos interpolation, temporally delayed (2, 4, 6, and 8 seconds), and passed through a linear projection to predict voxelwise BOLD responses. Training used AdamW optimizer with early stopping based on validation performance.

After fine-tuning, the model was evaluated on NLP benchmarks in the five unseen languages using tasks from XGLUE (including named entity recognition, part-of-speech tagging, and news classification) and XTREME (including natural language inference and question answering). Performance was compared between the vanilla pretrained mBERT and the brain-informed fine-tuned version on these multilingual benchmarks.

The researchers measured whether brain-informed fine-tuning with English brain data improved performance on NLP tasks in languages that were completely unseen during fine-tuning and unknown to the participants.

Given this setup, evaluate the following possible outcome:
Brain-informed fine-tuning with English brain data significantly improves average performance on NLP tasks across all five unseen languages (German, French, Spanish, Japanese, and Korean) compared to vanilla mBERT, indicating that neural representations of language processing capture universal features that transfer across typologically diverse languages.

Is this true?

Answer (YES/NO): NO